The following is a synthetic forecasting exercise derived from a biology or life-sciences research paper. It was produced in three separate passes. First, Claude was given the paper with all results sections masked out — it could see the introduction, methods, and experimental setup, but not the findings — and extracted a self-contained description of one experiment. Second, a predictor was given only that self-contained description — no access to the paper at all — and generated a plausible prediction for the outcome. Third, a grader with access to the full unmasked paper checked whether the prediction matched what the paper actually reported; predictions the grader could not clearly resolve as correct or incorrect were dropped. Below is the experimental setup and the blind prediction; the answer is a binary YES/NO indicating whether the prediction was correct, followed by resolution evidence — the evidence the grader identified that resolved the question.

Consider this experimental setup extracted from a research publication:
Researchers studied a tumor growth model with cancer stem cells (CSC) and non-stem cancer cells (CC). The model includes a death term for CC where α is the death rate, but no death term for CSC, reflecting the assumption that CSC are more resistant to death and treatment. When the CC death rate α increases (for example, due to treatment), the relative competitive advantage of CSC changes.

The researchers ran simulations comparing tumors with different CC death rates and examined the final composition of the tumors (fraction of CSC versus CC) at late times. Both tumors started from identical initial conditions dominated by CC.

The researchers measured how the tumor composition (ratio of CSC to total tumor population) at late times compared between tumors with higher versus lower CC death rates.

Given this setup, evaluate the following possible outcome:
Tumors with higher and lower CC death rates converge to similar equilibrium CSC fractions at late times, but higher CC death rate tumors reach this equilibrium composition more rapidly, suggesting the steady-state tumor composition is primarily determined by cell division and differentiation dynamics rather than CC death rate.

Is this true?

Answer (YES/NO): NO